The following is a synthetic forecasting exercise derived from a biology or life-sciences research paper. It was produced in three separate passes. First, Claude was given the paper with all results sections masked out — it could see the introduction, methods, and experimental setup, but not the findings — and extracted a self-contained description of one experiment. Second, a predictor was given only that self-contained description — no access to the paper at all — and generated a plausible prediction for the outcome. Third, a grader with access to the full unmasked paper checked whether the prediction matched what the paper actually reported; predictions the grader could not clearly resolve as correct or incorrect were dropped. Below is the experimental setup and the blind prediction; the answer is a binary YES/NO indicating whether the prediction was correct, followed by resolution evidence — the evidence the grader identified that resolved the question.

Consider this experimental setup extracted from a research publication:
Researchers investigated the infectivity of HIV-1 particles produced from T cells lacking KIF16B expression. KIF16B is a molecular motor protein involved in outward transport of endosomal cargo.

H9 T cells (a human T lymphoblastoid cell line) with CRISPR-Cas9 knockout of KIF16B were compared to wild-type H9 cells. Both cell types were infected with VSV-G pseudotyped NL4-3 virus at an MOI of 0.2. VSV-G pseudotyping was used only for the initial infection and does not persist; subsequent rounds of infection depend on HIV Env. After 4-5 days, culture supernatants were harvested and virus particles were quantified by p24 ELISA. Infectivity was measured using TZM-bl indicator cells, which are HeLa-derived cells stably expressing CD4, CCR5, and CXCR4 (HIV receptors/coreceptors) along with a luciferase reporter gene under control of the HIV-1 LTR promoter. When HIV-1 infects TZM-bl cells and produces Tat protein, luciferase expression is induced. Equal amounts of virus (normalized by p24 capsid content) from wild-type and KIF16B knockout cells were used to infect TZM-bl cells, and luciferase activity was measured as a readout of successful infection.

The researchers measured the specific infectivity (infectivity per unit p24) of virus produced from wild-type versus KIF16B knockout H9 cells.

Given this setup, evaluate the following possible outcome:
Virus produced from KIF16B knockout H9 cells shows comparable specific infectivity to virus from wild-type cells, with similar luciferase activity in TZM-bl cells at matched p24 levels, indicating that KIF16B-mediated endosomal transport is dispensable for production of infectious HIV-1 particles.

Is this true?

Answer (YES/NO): NO